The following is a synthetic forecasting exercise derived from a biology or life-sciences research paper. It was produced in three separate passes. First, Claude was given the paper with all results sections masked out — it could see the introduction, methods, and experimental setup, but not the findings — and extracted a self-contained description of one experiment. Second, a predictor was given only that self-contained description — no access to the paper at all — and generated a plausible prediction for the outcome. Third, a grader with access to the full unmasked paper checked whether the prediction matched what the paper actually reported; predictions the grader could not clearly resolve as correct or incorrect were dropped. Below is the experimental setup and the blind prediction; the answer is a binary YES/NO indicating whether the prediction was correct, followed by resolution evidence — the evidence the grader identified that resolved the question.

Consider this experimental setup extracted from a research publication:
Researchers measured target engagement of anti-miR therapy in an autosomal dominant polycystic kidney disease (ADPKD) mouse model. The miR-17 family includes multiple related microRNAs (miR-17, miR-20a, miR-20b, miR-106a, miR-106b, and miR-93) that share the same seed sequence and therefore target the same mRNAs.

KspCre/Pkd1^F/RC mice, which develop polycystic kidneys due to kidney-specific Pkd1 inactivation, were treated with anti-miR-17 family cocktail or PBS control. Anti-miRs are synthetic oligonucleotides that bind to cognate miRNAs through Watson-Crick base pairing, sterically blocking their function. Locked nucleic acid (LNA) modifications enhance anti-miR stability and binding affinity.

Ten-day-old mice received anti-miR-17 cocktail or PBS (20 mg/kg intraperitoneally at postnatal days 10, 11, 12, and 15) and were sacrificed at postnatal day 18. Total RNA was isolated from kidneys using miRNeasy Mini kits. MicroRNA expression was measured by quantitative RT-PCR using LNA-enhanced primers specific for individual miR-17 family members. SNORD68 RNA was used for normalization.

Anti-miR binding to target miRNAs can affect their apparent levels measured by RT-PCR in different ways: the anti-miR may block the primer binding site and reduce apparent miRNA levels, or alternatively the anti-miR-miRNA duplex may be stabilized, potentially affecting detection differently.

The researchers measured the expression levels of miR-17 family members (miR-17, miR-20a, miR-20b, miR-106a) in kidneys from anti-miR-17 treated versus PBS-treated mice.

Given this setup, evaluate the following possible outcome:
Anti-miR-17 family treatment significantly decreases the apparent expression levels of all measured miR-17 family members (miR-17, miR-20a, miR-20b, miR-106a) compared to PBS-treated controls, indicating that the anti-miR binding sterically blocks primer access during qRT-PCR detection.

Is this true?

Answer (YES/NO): YES